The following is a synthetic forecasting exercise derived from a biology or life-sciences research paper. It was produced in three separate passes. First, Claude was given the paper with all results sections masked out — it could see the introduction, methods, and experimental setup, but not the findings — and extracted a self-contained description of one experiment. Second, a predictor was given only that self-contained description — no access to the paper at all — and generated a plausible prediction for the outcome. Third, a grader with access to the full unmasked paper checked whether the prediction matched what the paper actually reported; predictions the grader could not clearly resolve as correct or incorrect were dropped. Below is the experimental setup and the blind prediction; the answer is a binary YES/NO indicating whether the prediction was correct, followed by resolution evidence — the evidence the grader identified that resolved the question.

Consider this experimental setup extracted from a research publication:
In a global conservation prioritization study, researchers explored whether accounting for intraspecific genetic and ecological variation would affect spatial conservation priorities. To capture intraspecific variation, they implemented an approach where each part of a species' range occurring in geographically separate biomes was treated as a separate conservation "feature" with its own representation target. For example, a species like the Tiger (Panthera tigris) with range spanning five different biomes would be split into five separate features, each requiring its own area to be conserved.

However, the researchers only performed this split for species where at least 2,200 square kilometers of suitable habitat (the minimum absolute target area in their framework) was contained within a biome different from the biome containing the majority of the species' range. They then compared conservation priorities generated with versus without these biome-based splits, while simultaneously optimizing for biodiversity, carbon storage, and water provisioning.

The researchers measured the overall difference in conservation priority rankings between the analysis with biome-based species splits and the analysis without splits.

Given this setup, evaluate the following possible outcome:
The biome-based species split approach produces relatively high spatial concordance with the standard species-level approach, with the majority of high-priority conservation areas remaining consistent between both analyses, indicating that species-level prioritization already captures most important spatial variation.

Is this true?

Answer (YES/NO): YES